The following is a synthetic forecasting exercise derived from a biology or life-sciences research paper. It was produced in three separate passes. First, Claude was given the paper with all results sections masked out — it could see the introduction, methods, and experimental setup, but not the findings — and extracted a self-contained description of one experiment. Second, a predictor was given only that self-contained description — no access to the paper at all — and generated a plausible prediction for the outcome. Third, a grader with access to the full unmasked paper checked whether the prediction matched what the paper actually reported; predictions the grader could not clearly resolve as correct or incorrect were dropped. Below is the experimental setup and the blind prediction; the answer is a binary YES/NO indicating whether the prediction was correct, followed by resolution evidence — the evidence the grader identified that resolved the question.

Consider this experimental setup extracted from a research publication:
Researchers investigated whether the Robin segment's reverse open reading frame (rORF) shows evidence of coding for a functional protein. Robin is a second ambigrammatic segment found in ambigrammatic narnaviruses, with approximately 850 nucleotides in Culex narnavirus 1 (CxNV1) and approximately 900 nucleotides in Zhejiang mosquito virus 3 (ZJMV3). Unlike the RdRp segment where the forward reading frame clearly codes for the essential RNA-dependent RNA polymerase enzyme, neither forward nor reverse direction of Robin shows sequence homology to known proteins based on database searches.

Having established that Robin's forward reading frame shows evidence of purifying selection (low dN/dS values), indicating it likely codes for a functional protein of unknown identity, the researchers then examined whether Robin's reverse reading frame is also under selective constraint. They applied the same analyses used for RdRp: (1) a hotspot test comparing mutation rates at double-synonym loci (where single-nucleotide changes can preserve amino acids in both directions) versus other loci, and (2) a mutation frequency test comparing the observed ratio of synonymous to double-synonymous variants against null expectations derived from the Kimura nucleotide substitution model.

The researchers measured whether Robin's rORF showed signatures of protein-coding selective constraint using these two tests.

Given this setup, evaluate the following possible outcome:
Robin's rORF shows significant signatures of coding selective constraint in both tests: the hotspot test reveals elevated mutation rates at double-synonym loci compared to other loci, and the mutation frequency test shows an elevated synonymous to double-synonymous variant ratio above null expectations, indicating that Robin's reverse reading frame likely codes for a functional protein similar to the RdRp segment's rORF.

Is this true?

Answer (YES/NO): NO